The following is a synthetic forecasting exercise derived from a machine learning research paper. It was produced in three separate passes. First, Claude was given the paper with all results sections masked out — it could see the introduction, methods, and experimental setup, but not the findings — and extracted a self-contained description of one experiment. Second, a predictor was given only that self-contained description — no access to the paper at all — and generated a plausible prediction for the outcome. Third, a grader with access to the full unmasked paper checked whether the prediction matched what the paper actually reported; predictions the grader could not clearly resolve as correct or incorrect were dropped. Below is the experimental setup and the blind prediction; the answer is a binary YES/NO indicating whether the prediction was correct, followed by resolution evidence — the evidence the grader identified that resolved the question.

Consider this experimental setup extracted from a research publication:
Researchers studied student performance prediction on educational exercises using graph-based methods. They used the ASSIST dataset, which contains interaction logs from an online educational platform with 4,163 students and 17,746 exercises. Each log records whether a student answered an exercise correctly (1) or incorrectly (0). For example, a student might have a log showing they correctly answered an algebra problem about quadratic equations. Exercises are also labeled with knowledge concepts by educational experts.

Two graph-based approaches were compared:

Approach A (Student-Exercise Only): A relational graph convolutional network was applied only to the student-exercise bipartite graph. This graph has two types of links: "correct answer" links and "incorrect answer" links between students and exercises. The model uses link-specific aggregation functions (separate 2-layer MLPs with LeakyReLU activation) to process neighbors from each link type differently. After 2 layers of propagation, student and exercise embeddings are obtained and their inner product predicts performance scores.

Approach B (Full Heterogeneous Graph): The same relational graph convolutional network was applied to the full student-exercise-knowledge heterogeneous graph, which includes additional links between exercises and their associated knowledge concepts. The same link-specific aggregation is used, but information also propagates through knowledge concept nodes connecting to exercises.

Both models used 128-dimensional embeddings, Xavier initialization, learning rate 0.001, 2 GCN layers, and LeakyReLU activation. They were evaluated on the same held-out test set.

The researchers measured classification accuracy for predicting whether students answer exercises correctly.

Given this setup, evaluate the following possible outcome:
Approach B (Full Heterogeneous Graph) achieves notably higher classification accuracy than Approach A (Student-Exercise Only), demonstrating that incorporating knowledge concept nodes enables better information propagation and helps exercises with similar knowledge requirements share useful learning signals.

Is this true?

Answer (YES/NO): NO